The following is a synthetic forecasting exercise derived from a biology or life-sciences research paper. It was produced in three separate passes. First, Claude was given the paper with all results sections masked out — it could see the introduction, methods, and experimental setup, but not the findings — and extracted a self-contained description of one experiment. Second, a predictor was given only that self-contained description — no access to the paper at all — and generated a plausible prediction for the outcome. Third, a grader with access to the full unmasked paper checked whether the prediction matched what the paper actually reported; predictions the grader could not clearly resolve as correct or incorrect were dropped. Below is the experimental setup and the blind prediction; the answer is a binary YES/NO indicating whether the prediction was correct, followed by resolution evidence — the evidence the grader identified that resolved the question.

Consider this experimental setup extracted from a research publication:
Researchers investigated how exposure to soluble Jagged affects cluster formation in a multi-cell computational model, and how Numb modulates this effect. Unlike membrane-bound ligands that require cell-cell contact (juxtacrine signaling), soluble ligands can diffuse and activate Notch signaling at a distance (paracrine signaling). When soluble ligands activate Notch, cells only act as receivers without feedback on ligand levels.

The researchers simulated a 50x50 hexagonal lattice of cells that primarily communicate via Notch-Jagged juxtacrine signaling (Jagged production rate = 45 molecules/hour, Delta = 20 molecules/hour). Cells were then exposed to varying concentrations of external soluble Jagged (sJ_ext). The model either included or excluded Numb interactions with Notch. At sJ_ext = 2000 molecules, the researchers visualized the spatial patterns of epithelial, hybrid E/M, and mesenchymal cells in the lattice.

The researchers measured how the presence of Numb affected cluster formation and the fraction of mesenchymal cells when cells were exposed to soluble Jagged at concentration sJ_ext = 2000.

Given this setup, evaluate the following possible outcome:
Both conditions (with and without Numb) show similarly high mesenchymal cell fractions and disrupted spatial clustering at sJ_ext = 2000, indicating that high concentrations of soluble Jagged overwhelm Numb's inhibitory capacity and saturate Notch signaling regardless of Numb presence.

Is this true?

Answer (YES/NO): NO